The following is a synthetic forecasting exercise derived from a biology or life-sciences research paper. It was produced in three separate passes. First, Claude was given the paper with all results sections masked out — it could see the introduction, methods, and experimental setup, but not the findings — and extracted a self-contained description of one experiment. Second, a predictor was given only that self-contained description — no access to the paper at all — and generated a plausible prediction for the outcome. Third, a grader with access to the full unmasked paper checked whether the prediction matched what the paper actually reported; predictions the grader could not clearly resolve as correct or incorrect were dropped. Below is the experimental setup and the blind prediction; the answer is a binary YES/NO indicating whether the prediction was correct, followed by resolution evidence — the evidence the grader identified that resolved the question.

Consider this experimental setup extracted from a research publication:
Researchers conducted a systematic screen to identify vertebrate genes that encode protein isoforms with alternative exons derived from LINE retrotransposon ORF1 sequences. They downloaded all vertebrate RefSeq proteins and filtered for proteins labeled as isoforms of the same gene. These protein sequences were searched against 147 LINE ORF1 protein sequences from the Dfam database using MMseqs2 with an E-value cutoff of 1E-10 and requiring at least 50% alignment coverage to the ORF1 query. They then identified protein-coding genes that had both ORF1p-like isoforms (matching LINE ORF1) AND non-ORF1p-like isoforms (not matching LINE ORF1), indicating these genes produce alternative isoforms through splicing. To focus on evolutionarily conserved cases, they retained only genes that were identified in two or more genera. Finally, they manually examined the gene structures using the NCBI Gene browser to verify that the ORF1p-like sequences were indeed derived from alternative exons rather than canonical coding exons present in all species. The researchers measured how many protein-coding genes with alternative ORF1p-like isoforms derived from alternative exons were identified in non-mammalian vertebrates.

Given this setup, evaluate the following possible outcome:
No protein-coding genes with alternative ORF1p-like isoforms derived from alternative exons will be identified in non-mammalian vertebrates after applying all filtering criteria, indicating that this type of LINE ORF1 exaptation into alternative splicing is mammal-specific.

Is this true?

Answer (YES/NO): NO